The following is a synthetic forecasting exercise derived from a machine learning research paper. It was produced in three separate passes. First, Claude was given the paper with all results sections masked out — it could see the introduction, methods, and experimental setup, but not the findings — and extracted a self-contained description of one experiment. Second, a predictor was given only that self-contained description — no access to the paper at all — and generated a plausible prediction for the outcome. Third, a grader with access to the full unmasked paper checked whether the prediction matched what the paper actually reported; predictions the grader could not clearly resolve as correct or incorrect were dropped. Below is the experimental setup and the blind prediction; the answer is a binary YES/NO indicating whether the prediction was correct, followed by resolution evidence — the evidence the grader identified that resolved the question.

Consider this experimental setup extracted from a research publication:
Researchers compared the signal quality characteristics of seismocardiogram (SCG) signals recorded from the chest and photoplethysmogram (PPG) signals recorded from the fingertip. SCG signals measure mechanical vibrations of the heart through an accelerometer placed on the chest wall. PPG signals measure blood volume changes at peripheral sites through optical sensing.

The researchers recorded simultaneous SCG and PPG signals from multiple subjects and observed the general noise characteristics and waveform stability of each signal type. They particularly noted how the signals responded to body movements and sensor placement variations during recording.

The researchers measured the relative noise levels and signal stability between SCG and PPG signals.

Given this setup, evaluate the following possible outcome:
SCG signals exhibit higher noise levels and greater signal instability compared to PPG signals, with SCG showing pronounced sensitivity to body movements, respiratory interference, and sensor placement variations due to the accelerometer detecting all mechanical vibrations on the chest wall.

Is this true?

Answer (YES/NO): YES